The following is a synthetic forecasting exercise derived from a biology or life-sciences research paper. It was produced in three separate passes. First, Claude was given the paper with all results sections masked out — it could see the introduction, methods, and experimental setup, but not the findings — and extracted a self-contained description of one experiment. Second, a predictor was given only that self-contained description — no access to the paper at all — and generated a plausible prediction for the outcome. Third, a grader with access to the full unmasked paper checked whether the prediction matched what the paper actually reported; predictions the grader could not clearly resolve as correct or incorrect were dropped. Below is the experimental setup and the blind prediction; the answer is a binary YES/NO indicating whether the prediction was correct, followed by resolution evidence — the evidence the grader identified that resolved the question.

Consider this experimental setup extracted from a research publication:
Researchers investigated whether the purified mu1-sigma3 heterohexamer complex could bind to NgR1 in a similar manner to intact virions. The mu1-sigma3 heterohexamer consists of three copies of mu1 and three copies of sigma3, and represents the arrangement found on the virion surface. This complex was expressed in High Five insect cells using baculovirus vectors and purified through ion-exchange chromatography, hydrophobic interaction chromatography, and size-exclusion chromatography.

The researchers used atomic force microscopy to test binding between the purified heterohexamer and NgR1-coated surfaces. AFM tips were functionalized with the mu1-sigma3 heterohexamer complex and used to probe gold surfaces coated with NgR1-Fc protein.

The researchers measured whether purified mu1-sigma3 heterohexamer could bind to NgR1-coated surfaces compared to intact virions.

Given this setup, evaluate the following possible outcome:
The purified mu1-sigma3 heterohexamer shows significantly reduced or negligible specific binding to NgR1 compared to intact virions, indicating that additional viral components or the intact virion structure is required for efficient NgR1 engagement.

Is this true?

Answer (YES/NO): NO